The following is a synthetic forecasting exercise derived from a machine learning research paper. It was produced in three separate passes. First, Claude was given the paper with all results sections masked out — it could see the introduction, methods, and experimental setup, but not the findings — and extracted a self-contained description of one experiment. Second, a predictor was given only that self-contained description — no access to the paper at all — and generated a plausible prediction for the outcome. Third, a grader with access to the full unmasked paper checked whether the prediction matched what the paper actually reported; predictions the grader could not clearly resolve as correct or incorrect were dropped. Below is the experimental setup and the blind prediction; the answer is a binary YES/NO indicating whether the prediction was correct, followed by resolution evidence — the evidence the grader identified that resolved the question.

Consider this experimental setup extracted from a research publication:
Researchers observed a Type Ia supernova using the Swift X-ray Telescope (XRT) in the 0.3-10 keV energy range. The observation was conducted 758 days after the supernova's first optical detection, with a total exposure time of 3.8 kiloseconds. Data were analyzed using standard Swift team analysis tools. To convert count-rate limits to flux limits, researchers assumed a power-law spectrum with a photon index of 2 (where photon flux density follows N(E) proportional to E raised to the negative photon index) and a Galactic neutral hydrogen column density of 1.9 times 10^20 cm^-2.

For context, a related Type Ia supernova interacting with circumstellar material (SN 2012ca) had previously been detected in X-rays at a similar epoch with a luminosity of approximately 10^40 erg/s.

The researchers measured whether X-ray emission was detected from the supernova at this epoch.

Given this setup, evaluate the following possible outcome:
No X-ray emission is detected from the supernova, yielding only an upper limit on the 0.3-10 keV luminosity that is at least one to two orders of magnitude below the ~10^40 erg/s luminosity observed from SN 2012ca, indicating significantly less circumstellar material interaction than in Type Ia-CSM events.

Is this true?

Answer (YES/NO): NO